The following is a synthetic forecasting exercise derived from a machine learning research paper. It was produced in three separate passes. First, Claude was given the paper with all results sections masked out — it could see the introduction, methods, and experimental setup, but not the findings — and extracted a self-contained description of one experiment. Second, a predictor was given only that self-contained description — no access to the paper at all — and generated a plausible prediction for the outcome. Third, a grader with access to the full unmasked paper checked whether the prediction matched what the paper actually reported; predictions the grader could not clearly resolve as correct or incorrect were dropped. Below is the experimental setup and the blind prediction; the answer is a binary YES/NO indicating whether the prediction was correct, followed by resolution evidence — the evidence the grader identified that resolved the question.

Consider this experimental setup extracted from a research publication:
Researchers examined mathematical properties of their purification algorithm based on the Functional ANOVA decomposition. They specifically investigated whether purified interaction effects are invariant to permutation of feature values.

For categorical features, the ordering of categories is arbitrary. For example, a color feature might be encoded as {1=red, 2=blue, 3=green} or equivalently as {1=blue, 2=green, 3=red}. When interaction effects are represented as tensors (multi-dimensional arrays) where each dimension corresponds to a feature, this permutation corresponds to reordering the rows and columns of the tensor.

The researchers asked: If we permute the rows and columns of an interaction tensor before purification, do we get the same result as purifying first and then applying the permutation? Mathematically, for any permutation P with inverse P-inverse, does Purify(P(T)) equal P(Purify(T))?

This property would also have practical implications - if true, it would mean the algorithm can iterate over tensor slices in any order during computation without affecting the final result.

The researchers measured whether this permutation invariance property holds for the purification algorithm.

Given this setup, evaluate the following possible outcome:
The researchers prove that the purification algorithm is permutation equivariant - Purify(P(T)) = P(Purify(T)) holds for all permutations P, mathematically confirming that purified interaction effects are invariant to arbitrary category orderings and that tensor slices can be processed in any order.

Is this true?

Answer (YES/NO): YES